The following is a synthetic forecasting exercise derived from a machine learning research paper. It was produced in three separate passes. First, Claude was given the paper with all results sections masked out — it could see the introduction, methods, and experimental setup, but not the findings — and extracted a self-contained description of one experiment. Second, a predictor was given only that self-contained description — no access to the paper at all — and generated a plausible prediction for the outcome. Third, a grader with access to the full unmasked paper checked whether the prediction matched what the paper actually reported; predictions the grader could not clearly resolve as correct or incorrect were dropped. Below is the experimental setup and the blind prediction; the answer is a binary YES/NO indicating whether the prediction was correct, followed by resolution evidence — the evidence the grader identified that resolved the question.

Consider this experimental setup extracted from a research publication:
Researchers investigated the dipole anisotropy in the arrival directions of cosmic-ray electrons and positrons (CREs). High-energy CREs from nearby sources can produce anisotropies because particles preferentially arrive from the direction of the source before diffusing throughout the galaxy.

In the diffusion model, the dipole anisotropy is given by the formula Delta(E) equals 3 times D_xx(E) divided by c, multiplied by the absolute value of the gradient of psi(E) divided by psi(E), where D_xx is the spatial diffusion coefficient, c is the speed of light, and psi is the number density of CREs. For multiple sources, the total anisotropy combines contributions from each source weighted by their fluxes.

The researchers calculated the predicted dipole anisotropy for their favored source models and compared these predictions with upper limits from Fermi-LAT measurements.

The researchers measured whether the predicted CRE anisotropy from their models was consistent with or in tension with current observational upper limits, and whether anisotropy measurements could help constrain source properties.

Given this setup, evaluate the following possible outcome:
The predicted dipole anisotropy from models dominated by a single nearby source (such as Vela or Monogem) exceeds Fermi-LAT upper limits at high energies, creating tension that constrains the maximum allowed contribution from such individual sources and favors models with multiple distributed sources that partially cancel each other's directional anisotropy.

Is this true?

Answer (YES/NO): NO